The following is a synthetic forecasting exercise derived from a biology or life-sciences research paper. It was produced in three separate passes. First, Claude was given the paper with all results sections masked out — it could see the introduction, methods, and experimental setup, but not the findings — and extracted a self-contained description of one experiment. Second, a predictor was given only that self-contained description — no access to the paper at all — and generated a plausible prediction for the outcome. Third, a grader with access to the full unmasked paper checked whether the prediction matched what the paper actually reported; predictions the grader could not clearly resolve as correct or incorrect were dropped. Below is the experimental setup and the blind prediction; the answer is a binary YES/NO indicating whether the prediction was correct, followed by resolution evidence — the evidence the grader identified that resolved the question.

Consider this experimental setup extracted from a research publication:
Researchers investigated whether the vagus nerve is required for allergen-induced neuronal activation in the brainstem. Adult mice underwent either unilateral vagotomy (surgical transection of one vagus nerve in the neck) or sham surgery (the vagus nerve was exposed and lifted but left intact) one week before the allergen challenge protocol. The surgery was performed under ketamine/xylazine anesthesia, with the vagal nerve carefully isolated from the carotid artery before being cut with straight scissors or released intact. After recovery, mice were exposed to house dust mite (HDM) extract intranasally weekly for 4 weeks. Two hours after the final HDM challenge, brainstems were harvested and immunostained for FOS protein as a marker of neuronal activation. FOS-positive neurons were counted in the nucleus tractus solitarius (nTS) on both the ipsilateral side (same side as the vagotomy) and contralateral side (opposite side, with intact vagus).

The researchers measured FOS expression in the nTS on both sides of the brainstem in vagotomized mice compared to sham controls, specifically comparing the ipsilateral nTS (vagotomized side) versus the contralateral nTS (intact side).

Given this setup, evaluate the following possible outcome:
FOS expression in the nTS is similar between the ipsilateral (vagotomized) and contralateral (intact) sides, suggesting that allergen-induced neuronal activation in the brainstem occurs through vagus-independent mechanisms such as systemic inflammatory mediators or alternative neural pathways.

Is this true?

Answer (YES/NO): NO